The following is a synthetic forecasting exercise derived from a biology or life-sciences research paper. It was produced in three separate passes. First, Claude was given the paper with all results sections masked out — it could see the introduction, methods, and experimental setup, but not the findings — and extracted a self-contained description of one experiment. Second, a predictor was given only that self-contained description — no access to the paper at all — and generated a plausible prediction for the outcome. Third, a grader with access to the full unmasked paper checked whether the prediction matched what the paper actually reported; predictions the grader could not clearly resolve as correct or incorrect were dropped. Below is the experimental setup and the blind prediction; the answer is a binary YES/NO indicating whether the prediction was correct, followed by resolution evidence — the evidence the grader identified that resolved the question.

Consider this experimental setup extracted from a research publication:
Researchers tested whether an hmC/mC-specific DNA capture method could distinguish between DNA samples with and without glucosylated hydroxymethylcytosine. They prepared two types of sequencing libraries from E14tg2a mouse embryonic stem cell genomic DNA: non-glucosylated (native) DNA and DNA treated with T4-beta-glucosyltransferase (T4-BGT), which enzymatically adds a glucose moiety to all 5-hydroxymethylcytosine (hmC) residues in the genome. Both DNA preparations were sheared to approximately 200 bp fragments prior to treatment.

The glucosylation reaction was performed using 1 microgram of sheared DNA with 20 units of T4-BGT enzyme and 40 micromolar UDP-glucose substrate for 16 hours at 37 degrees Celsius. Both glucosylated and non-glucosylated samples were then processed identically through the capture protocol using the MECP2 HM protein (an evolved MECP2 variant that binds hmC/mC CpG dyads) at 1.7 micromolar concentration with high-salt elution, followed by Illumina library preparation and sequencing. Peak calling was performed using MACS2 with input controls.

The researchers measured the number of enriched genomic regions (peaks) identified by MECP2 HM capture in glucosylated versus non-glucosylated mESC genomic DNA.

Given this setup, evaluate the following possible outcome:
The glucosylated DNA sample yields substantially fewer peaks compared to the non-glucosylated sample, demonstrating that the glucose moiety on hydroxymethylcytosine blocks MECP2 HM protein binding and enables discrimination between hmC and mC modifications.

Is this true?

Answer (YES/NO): YES